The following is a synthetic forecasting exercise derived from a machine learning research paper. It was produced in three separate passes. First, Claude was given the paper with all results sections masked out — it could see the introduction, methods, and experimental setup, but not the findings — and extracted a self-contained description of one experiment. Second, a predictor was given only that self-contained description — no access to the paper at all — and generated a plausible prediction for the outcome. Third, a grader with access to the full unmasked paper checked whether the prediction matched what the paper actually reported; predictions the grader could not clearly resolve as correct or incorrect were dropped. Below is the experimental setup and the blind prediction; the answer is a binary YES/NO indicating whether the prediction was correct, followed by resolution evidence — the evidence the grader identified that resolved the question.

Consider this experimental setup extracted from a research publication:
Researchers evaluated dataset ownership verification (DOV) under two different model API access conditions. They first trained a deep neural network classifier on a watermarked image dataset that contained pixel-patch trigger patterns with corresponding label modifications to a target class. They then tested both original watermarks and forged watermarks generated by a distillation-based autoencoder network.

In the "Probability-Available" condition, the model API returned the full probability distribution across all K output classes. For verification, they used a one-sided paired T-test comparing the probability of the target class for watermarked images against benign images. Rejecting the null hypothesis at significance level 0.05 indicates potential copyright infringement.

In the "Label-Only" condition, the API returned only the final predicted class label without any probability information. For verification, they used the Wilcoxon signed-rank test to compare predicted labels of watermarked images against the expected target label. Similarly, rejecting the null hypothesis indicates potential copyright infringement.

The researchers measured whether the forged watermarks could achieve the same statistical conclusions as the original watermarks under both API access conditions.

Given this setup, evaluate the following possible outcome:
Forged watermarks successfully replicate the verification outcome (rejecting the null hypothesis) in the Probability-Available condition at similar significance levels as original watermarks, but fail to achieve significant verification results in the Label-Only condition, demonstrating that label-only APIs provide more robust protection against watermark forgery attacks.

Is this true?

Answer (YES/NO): NO